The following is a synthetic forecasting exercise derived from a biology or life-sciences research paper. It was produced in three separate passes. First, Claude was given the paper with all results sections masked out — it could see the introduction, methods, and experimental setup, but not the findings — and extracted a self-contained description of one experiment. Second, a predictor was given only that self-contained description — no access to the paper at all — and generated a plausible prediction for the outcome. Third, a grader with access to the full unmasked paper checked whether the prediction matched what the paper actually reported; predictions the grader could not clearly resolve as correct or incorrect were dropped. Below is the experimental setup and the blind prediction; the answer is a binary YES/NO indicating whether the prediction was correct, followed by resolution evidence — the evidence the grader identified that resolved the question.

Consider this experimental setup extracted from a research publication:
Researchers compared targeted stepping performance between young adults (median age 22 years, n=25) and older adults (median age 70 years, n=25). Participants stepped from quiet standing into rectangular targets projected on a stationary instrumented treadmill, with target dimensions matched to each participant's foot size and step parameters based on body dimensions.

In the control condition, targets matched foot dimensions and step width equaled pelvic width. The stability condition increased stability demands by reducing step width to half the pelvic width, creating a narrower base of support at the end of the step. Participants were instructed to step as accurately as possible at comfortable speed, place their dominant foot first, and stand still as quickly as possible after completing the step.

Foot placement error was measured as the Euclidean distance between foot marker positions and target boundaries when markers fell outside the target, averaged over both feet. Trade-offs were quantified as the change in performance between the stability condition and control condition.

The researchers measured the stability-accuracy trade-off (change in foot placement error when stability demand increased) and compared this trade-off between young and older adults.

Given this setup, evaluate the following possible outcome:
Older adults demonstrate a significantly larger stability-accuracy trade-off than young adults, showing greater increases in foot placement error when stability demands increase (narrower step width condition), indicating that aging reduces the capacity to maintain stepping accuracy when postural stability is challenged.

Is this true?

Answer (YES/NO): NO